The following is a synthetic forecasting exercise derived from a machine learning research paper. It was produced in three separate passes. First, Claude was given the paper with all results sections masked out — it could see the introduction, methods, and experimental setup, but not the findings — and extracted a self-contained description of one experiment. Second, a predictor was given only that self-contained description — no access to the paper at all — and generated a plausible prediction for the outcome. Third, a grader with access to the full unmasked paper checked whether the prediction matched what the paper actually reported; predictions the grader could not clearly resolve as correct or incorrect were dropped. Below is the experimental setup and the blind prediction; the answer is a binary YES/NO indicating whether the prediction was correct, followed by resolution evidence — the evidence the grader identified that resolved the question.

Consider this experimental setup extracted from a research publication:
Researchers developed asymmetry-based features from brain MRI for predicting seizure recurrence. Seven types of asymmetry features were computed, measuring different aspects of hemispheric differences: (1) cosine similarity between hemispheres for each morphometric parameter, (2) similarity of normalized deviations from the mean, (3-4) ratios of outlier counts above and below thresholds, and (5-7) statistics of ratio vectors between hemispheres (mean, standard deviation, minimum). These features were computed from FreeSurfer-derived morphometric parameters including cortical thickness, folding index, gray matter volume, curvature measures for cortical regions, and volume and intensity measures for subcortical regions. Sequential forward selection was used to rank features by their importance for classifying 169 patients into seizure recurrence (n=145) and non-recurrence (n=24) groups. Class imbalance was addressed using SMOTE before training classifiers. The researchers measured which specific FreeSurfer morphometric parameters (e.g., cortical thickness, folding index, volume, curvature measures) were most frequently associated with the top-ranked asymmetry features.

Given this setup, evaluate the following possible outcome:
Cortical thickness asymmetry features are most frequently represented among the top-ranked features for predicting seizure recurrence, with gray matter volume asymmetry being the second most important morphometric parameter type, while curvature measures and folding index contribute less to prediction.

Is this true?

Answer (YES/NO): NO